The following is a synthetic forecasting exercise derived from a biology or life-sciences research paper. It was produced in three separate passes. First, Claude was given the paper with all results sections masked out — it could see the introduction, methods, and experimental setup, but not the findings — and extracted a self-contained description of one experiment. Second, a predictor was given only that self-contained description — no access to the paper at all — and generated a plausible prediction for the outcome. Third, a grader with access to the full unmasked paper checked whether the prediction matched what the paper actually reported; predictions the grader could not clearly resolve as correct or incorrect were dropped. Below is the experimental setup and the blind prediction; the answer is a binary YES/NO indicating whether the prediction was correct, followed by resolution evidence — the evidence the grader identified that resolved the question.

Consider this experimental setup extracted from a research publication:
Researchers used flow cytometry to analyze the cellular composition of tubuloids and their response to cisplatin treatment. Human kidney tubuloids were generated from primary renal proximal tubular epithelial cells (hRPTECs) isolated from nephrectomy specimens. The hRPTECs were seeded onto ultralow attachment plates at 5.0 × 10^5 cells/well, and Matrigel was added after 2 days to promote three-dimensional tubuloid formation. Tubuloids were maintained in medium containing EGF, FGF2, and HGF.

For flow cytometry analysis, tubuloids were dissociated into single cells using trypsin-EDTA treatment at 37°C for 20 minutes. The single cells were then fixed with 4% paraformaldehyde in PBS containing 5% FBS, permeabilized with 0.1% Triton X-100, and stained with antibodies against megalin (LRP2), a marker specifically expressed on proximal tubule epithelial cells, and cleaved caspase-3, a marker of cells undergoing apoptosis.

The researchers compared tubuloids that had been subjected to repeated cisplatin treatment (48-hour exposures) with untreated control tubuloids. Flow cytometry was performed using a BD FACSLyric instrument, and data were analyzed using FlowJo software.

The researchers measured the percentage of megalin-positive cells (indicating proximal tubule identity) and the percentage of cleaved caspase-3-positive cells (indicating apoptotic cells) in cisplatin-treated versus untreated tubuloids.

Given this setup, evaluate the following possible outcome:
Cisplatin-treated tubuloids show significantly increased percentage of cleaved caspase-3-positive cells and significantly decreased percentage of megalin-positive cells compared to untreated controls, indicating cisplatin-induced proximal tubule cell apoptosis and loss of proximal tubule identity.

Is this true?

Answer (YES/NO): YES